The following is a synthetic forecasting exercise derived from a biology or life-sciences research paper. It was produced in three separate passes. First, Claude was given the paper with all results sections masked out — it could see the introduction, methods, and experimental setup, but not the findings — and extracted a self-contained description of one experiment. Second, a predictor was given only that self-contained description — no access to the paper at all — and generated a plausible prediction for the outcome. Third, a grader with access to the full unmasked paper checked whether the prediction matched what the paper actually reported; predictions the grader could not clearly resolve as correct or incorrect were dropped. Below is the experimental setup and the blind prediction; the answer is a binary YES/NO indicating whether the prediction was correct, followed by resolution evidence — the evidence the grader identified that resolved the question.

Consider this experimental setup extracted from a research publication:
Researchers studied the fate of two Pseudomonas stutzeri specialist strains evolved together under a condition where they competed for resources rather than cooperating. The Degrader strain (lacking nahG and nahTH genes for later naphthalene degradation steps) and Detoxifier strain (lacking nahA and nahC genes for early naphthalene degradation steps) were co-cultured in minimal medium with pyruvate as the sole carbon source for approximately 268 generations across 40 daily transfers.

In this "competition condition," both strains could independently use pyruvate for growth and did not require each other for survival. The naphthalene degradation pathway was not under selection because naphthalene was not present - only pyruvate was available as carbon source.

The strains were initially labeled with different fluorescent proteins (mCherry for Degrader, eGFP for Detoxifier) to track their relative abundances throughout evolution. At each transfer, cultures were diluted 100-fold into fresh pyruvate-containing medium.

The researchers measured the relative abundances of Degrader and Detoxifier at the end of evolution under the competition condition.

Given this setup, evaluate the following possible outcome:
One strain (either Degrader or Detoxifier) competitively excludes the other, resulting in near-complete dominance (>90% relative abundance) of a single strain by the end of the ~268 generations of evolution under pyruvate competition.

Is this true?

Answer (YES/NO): NO